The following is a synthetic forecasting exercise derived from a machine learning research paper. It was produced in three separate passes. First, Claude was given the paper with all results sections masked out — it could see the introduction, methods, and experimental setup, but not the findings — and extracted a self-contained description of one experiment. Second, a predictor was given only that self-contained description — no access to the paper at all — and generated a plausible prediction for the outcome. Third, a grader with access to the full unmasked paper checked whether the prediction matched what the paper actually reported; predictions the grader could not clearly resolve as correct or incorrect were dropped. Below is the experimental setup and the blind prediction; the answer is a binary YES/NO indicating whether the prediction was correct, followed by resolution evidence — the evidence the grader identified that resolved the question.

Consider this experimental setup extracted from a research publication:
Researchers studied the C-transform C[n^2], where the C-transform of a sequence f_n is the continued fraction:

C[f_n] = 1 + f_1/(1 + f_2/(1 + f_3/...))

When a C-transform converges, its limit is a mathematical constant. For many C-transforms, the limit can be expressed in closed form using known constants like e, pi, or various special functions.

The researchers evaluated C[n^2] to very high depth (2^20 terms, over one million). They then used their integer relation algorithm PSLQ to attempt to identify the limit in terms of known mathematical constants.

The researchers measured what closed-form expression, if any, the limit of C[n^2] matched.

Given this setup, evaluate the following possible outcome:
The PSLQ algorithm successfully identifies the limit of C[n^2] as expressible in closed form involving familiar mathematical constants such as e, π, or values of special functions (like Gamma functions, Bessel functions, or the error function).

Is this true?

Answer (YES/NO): YES